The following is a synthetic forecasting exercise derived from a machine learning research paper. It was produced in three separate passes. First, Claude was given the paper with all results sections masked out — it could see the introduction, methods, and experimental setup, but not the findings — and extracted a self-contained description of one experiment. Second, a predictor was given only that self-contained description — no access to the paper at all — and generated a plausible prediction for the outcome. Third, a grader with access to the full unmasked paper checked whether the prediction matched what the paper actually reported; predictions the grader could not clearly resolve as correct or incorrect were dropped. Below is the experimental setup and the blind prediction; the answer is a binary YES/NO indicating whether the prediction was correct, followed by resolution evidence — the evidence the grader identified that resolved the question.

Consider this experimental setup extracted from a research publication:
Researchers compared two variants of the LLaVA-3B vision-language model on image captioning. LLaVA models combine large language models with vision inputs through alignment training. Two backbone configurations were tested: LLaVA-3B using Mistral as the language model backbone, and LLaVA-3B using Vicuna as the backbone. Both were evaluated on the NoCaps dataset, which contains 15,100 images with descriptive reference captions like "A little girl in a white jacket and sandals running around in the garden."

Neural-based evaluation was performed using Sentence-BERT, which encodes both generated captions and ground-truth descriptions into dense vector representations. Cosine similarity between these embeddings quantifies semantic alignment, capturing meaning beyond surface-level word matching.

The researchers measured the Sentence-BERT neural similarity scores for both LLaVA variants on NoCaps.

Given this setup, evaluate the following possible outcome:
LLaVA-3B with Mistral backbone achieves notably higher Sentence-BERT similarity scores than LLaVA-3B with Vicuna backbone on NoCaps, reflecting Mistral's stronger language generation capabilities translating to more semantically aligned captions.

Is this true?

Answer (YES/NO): NO